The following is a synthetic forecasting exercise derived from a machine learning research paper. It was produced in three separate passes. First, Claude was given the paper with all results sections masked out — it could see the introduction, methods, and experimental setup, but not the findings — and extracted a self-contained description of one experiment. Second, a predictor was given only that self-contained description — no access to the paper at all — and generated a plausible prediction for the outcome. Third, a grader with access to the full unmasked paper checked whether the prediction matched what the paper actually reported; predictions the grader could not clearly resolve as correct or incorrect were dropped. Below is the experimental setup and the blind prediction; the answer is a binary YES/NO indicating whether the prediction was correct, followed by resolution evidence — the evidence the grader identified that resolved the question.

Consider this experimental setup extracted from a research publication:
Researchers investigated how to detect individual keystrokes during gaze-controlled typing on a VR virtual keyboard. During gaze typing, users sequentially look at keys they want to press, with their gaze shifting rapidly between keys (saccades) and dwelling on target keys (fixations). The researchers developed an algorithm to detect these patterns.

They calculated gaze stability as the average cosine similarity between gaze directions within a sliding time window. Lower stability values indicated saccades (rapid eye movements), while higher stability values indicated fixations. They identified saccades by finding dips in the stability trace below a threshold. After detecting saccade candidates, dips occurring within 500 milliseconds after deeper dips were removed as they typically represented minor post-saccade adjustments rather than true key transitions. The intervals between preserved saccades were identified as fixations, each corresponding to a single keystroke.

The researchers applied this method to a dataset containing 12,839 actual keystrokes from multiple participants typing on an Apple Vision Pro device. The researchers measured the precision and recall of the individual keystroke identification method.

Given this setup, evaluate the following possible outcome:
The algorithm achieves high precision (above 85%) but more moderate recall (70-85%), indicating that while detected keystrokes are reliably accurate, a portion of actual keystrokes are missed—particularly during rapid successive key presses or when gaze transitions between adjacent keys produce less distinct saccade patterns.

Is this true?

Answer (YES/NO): NO